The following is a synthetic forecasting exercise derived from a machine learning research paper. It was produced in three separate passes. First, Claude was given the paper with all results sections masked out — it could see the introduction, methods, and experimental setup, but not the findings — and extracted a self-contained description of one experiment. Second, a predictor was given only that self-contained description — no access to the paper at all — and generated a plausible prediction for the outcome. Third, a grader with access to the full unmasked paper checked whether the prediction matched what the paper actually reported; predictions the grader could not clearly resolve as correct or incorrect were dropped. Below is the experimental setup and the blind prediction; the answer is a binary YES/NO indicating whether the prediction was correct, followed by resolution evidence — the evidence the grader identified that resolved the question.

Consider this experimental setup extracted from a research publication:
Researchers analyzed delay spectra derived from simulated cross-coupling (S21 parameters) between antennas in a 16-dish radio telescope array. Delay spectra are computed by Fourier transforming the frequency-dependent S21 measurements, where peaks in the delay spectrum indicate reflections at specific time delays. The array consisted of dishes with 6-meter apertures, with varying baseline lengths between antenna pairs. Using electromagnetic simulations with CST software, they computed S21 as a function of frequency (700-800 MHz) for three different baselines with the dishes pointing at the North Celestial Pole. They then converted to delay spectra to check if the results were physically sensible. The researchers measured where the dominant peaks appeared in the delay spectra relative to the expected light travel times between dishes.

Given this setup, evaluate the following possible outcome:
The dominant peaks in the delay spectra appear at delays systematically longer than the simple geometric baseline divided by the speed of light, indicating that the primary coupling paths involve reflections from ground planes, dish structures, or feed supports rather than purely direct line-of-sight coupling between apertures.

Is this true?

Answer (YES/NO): NO